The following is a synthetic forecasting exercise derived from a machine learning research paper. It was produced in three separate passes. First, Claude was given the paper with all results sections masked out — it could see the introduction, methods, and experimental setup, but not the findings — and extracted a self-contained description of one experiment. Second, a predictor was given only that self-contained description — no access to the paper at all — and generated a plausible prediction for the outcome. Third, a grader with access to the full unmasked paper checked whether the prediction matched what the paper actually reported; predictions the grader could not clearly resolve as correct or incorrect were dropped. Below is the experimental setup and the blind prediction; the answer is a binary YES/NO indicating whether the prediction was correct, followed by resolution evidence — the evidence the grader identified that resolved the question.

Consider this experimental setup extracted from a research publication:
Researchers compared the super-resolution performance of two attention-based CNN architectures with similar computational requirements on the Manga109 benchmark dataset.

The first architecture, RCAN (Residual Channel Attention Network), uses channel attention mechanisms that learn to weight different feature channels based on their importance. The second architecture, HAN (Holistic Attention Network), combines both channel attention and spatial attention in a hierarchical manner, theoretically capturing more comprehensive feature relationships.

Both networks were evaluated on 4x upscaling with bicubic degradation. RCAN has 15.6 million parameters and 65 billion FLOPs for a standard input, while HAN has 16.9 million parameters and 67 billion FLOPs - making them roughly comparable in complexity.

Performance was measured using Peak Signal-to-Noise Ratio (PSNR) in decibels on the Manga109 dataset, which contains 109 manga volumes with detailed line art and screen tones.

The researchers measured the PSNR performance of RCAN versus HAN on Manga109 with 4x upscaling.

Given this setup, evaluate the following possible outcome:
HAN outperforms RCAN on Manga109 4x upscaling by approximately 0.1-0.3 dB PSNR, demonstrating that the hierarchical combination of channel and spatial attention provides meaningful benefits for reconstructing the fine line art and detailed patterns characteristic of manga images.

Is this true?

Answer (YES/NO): YES